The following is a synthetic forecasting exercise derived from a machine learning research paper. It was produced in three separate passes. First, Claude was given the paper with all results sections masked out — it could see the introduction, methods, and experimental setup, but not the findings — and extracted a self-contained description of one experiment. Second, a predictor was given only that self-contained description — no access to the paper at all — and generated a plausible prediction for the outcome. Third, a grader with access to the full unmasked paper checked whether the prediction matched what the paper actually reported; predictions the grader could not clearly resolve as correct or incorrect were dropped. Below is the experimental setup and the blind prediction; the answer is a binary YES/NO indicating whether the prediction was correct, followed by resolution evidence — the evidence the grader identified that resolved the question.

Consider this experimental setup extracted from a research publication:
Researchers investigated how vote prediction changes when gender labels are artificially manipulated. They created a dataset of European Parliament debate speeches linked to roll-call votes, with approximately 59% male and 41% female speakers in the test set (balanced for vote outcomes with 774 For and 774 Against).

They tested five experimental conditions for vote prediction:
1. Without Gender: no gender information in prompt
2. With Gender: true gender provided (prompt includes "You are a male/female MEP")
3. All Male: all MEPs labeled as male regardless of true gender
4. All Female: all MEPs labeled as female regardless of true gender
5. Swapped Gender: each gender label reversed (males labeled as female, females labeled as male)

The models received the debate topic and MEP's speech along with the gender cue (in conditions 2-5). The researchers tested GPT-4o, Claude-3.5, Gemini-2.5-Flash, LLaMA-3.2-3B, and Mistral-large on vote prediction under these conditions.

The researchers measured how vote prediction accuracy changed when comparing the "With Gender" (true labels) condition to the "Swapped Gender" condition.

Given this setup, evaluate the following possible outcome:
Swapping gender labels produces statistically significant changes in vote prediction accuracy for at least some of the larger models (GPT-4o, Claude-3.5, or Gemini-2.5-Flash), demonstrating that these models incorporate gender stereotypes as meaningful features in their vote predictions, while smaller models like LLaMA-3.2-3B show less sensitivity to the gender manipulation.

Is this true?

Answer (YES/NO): NO